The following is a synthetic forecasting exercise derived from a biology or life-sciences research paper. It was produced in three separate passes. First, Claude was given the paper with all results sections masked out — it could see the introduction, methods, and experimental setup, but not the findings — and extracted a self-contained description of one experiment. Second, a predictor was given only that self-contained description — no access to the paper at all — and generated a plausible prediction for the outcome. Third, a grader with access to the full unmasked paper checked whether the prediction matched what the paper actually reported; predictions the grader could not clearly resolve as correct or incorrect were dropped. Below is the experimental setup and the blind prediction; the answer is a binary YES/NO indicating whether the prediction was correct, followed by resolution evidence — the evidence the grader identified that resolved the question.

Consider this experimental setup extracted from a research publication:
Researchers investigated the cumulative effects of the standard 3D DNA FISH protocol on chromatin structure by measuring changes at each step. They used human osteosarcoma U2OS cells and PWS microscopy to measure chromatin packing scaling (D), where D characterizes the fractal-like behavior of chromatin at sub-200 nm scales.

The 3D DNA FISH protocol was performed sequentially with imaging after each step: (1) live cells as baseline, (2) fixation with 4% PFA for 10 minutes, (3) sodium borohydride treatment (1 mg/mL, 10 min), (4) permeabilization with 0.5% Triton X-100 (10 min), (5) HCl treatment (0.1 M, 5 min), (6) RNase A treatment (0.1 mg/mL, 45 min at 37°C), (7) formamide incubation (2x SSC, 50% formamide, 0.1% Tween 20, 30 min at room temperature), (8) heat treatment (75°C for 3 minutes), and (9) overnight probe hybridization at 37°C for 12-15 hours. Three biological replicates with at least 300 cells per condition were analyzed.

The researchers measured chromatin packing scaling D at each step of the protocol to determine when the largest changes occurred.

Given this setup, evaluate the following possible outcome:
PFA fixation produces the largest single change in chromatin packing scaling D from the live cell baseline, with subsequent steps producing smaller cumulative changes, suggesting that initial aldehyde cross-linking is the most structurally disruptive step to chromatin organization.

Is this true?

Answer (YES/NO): NO